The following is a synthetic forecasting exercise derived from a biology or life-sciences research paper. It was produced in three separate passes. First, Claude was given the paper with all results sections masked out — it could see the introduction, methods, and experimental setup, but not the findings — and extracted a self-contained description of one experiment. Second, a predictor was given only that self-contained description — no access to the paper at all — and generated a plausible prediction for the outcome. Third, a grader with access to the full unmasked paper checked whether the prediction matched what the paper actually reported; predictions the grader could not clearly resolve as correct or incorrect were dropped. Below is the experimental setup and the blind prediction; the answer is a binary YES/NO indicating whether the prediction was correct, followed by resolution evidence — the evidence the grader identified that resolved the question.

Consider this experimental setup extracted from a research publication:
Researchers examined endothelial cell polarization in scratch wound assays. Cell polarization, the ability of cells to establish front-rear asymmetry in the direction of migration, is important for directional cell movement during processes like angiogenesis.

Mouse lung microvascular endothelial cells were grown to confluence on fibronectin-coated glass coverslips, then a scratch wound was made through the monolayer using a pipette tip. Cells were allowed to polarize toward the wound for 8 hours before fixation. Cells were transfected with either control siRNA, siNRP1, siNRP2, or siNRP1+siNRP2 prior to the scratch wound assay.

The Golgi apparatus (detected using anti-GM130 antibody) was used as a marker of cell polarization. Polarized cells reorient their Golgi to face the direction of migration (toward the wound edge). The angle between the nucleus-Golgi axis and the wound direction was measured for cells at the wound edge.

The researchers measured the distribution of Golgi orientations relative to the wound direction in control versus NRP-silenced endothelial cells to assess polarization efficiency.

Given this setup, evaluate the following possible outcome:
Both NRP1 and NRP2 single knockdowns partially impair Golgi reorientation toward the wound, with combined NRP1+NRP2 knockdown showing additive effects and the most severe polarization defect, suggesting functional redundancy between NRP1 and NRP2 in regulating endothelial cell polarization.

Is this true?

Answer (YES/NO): NO